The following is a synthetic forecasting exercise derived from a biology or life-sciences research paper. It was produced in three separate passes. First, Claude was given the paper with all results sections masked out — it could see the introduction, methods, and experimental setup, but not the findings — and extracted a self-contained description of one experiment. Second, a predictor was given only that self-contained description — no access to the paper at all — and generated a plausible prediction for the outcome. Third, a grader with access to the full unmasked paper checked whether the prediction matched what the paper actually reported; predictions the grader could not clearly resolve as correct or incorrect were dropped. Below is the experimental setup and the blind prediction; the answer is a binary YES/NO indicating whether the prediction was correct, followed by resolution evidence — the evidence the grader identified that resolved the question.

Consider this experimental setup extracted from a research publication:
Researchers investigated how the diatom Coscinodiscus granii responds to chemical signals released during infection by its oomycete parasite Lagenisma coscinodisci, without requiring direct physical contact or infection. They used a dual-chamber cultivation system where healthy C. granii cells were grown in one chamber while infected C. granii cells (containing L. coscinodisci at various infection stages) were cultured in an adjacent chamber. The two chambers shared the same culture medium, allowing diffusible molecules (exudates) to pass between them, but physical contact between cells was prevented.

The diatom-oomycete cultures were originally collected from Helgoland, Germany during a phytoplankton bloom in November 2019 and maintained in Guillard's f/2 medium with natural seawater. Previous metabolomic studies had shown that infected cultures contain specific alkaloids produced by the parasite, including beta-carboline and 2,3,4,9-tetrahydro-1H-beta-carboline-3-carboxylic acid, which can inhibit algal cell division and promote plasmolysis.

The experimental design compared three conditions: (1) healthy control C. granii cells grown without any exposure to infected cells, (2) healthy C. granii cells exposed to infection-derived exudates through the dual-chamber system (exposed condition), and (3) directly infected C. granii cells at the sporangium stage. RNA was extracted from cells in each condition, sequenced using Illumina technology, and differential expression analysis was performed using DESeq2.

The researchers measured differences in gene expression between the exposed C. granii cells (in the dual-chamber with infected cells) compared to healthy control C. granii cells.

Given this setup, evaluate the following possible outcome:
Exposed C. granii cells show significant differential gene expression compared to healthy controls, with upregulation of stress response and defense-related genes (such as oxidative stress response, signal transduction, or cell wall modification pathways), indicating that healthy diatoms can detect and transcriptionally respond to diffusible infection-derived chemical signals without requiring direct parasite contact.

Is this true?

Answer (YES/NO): NO